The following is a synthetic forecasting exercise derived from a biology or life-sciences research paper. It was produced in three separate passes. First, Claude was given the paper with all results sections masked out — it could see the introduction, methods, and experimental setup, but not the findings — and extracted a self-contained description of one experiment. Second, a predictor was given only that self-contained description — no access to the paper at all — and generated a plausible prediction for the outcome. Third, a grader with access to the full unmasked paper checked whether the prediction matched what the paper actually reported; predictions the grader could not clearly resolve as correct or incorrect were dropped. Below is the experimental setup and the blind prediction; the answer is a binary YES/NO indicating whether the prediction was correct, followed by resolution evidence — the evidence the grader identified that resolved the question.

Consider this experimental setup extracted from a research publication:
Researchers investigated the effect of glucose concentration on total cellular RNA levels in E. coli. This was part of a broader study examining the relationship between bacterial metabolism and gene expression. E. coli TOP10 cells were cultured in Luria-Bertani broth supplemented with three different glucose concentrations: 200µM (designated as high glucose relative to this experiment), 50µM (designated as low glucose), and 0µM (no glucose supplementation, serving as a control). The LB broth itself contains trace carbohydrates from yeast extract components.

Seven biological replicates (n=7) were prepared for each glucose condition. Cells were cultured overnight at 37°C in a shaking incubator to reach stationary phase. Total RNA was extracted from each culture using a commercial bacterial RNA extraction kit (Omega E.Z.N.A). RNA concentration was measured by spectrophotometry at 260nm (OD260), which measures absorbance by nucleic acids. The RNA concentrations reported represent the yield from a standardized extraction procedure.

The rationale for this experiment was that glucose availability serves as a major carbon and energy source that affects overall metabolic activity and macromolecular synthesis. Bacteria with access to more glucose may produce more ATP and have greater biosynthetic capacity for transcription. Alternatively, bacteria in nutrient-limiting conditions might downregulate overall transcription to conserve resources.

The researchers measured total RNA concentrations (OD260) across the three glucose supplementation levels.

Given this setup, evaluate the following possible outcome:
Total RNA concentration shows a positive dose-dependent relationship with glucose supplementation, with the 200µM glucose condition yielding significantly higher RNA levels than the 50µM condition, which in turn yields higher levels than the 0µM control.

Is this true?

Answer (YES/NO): NO